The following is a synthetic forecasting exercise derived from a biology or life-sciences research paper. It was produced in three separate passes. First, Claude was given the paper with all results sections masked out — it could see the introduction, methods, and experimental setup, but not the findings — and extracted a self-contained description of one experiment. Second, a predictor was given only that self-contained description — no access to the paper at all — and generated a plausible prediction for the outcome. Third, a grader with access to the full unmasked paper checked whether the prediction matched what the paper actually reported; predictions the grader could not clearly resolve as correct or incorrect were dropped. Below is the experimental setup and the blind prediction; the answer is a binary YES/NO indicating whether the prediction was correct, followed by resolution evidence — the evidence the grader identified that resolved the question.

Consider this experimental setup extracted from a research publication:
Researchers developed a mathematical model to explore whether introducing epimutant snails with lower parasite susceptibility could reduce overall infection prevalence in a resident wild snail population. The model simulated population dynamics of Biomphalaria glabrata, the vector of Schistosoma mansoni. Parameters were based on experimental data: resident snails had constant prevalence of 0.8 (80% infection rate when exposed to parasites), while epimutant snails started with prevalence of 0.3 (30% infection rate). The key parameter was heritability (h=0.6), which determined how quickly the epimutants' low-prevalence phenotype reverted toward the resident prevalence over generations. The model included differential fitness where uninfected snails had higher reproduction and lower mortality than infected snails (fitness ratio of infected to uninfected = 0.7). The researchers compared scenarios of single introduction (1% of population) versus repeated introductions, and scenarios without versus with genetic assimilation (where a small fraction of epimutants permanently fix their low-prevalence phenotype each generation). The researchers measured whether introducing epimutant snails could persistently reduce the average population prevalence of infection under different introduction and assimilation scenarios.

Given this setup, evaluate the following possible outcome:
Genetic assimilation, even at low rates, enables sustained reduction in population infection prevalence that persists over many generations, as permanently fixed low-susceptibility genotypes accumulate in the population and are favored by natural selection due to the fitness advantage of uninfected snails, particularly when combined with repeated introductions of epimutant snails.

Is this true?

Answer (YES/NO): YES